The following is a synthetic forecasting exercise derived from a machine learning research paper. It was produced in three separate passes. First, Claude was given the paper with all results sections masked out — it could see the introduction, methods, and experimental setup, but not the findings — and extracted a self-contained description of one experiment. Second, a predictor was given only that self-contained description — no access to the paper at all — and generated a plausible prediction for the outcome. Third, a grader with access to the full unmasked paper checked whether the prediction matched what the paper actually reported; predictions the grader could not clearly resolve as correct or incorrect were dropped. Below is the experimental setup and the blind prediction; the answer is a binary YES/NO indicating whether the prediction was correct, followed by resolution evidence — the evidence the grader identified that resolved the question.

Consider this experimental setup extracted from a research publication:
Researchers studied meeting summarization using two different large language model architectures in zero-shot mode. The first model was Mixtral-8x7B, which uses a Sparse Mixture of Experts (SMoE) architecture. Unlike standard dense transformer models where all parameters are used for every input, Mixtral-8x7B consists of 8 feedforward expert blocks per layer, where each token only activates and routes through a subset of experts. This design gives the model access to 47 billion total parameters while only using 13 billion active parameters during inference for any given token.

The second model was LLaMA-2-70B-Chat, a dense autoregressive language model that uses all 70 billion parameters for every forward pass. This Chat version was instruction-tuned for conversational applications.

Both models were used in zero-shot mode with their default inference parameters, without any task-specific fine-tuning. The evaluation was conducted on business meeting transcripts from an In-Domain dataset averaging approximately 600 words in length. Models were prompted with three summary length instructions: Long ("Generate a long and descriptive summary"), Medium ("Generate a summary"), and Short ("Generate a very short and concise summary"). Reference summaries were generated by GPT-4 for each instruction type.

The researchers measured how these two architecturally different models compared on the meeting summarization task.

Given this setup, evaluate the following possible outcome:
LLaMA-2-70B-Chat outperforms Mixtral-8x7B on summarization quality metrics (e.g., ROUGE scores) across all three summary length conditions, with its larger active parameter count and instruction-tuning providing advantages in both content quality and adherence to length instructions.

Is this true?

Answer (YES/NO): NO